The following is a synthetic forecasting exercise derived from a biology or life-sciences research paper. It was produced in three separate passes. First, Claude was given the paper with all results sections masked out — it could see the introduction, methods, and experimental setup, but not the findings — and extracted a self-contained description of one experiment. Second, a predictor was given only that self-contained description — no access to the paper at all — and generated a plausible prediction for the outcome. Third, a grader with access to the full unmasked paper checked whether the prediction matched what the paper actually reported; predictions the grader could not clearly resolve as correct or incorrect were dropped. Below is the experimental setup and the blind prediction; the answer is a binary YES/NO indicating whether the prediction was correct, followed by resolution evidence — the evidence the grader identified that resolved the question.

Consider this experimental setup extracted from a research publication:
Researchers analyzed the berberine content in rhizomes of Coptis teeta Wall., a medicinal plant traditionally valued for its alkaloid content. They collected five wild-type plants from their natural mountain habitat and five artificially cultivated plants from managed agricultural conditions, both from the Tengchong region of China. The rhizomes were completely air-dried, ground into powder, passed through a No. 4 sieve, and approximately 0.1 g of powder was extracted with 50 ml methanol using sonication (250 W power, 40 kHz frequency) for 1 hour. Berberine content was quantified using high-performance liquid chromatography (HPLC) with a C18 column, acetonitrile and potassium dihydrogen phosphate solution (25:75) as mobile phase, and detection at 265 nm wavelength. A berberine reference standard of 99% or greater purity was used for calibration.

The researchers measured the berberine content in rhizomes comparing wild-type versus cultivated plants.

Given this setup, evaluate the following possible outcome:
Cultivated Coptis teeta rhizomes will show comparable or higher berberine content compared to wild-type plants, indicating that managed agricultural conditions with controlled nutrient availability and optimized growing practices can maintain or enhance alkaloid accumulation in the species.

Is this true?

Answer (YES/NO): NO